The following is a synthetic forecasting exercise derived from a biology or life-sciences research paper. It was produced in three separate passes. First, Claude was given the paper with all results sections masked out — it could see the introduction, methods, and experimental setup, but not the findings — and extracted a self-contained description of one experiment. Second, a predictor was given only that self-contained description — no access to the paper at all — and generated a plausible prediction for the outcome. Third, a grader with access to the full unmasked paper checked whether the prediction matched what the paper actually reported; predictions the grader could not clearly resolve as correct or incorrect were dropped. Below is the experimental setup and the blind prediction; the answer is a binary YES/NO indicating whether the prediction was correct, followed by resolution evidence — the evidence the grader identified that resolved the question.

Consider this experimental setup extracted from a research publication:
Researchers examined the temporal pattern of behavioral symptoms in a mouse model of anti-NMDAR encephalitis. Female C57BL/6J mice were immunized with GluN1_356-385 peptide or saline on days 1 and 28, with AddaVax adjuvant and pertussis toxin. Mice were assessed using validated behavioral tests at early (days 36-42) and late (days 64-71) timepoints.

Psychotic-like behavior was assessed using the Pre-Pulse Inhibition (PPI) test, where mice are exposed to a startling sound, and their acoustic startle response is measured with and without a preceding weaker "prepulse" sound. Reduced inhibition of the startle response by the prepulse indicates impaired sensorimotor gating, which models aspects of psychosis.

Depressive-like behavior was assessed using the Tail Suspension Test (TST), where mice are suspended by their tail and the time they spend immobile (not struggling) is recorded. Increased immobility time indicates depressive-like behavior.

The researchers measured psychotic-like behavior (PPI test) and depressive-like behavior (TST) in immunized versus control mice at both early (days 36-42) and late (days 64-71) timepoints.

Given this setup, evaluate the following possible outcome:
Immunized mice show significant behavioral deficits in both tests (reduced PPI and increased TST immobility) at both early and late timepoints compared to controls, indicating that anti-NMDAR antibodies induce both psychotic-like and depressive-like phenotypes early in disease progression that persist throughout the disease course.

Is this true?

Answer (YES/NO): NO